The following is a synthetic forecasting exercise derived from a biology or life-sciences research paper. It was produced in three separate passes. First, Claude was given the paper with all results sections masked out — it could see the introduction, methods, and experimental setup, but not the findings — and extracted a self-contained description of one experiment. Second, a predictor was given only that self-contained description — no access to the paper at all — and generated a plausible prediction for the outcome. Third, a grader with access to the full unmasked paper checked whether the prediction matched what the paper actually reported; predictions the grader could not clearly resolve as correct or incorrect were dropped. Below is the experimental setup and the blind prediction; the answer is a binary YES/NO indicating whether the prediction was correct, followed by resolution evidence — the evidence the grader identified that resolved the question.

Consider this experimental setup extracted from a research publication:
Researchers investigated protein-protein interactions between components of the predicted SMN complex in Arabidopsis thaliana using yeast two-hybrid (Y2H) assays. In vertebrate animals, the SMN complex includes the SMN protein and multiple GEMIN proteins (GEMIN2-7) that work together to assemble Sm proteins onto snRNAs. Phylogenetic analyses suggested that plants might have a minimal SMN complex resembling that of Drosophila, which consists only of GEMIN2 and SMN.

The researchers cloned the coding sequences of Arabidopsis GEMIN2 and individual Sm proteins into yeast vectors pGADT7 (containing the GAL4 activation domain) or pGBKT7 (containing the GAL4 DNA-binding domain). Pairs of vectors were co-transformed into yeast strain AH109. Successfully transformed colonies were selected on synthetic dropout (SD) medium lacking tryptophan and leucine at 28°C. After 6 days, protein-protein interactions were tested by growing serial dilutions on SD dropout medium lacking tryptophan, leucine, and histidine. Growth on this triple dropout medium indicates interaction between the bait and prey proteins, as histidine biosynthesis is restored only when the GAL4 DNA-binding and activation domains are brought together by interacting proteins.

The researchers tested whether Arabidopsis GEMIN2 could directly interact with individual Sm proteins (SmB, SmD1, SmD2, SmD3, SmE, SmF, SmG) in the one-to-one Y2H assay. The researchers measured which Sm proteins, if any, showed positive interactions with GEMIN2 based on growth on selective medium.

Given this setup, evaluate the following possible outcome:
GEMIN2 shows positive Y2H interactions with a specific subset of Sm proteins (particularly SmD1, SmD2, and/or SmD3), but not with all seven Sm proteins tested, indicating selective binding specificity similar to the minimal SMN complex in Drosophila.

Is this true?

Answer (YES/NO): NO